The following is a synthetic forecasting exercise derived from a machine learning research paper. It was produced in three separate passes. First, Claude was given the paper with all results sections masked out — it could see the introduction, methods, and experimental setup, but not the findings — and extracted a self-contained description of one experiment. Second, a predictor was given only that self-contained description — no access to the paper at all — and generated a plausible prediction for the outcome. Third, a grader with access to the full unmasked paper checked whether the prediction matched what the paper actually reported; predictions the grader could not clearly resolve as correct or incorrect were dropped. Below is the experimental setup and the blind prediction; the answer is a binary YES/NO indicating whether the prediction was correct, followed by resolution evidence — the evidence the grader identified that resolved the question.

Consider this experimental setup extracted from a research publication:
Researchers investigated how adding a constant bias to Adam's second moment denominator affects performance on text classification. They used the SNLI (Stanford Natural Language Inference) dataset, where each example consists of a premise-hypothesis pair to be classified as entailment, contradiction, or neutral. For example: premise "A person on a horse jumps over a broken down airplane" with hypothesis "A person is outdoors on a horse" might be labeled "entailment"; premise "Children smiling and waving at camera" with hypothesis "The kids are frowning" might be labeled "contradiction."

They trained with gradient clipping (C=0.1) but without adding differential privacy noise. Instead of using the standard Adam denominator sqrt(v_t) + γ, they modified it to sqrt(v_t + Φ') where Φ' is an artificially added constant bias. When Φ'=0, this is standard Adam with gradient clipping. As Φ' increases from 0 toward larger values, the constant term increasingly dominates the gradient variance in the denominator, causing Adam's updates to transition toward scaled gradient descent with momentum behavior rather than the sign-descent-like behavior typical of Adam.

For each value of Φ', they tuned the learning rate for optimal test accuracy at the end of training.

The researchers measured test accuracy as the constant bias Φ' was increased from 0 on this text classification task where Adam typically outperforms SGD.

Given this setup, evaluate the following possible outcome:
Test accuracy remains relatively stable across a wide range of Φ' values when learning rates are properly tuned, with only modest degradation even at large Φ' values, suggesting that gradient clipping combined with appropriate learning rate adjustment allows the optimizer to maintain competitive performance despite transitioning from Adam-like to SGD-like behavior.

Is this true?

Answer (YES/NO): NO